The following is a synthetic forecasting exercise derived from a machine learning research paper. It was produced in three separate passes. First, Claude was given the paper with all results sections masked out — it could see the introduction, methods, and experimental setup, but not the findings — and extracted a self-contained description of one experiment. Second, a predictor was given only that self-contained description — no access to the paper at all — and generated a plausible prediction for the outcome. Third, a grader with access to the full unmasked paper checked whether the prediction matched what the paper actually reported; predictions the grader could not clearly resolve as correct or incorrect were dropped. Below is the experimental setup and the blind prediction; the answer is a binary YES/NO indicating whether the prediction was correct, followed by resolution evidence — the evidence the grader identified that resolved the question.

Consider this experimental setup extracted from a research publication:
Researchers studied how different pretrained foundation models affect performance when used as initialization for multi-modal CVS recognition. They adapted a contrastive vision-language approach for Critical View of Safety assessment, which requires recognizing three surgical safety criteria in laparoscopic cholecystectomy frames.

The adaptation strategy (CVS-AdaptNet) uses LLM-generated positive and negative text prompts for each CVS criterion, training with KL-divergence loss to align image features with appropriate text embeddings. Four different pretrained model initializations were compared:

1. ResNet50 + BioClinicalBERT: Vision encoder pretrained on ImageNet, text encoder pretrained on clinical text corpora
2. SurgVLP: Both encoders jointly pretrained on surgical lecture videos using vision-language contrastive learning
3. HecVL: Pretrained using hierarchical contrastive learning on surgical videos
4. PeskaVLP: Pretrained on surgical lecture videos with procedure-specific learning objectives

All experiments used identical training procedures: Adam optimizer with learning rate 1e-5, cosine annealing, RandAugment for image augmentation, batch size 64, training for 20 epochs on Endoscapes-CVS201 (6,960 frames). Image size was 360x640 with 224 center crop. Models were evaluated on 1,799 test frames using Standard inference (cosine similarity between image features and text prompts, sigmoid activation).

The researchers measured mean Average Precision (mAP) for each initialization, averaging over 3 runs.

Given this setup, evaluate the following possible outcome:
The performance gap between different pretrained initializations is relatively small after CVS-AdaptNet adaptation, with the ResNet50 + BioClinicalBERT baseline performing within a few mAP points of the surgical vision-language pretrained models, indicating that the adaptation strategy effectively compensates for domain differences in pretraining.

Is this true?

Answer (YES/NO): NO